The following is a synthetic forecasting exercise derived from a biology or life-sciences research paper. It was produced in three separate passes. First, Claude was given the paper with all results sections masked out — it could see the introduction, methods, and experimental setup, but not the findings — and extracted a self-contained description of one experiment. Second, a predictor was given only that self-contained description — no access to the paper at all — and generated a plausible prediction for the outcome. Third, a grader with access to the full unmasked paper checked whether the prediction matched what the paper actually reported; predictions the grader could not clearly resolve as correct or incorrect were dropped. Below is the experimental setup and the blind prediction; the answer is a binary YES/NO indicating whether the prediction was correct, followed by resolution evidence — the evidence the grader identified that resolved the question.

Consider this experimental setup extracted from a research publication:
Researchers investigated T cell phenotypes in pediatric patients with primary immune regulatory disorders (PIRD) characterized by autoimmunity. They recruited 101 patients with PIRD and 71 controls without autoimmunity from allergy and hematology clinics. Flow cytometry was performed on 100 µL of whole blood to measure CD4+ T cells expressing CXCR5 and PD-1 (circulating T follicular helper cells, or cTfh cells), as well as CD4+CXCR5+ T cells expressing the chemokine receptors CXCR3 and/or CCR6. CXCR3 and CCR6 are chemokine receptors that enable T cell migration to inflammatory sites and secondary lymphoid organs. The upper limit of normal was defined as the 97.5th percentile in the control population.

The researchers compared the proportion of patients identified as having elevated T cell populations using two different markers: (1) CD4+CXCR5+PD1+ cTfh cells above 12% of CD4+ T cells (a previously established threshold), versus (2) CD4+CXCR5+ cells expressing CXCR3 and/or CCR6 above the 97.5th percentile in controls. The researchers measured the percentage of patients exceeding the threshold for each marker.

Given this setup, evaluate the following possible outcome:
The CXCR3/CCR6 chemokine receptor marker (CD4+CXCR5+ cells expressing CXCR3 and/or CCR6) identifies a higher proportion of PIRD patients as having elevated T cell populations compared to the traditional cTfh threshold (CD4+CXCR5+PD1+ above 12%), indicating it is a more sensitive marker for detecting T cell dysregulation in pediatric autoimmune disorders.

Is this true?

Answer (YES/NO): YES